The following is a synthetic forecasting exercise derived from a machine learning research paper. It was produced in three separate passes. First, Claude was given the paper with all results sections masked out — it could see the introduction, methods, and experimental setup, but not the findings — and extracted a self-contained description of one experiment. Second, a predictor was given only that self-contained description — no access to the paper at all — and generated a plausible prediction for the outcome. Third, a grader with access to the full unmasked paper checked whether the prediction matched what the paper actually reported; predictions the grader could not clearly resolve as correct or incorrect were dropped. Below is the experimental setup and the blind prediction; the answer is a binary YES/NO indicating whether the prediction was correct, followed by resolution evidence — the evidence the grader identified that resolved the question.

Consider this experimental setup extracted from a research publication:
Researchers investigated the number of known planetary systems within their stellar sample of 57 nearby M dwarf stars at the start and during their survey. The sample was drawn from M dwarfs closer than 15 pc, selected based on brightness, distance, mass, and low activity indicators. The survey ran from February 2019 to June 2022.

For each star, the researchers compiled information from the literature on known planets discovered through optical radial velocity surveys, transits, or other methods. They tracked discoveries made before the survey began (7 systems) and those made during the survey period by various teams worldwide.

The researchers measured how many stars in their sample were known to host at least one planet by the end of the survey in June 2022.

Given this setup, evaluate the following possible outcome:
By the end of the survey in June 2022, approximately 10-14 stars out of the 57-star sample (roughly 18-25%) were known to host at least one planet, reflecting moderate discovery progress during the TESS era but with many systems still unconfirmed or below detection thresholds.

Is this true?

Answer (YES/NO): NO